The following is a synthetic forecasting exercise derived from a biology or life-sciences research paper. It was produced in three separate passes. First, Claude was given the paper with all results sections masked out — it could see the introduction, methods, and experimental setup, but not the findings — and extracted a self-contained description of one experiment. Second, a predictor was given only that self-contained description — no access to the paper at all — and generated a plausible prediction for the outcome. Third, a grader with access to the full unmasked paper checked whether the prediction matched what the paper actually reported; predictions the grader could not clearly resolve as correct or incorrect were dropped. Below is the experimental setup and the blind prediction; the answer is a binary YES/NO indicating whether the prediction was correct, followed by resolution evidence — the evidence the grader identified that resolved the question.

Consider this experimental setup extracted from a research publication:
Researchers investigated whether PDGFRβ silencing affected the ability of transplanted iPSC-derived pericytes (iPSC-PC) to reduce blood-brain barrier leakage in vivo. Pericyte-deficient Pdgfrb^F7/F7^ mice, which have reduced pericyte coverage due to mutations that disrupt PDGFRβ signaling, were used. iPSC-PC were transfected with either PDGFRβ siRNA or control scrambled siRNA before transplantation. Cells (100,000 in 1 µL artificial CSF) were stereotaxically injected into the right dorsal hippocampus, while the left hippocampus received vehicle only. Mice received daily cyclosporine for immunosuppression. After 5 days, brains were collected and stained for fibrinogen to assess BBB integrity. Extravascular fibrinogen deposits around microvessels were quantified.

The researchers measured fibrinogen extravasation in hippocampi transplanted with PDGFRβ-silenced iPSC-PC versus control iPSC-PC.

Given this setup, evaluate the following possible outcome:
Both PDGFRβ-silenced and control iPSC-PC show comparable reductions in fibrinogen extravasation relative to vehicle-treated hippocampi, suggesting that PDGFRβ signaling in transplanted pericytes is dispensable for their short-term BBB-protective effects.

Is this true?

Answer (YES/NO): NO